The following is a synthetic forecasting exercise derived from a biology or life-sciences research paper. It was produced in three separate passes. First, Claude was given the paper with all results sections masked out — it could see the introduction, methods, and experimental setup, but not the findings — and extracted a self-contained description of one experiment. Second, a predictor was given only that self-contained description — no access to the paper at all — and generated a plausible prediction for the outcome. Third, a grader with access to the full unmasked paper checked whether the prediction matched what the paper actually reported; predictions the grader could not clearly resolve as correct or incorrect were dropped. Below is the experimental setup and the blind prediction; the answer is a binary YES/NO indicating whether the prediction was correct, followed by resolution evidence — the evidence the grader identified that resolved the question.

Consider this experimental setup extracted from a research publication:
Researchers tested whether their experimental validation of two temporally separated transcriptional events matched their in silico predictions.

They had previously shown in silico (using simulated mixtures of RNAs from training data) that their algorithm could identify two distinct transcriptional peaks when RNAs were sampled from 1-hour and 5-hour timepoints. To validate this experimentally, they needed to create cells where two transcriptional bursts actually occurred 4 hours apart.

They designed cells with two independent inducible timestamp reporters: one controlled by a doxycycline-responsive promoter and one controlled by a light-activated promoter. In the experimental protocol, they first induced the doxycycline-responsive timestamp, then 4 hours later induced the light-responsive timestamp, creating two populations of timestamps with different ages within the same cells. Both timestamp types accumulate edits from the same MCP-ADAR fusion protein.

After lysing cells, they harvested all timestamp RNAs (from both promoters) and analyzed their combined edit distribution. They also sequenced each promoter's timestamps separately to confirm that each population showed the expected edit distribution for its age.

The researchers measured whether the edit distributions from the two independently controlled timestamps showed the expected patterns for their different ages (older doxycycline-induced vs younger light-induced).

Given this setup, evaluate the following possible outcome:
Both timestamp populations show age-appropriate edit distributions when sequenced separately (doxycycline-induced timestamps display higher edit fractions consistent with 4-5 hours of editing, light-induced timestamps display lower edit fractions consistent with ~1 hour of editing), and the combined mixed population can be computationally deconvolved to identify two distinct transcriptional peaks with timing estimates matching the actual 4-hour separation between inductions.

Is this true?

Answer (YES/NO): YES